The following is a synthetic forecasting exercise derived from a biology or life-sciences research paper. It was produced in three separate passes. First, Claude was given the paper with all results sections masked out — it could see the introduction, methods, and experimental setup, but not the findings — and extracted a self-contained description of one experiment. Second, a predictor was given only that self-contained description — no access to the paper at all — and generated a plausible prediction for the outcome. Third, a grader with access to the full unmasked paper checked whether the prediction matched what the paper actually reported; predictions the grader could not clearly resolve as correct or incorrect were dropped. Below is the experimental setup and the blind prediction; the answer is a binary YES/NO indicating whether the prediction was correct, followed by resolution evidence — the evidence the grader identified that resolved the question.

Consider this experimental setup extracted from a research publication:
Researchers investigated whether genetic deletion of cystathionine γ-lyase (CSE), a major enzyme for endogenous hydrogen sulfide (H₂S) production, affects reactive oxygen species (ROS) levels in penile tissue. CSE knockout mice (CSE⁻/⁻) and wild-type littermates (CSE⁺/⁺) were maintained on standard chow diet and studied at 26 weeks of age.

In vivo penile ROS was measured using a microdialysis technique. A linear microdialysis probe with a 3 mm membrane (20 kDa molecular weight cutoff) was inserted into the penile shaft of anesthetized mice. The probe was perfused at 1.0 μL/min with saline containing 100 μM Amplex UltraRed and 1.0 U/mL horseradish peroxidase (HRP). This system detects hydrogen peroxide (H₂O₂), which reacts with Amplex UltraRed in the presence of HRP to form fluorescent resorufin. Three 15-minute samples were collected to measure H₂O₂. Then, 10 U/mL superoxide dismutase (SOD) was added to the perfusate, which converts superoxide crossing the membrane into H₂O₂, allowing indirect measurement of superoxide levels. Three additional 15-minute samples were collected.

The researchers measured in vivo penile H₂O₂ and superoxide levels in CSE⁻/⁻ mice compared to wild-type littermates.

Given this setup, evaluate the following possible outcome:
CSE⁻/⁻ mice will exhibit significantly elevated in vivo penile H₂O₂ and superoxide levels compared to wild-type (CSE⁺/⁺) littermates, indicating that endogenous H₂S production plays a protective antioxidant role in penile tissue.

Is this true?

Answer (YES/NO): NO